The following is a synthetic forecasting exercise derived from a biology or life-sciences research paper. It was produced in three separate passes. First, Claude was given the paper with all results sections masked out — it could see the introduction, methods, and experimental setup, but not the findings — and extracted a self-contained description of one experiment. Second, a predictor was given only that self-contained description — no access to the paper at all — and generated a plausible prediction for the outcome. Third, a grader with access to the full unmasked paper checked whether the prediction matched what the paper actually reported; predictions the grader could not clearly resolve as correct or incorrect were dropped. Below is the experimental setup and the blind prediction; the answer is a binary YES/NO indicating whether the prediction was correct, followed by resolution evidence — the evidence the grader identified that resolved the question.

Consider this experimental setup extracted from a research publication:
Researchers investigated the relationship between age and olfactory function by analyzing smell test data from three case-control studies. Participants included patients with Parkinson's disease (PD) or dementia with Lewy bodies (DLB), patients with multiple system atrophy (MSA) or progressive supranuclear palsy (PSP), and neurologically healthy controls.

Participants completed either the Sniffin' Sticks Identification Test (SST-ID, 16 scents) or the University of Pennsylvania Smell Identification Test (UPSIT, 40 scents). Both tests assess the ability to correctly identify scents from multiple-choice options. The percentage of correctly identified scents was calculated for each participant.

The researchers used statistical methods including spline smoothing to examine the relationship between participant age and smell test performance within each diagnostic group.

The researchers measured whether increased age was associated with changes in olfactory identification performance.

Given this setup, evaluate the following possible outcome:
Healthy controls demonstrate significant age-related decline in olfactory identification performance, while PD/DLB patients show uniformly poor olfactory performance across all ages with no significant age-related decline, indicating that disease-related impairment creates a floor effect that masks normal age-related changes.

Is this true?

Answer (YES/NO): NO